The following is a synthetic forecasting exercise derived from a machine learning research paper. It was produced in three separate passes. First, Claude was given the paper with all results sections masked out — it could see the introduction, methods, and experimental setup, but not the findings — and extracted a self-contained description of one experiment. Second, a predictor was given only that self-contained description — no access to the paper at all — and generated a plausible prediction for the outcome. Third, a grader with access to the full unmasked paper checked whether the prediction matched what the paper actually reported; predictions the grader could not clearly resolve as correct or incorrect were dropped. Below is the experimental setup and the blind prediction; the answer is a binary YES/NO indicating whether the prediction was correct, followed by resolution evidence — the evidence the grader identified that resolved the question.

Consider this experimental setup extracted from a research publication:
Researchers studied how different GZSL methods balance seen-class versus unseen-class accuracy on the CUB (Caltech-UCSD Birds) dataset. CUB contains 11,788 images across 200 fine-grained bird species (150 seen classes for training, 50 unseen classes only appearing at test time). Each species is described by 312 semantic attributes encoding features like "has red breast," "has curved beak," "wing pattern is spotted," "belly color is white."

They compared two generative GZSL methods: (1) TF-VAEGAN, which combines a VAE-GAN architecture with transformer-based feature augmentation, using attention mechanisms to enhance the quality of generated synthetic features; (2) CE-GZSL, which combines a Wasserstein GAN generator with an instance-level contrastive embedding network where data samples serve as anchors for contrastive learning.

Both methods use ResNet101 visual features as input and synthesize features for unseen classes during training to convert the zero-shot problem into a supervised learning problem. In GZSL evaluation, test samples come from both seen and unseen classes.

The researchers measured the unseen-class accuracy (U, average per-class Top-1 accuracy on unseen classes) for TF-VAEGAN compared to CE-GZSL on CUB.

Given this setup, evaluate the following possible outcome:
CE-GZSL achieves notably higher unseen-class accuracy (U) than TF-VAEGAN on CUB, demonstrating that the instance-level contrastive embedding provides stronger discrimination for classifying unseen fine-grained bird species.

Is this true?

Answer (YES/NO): YES